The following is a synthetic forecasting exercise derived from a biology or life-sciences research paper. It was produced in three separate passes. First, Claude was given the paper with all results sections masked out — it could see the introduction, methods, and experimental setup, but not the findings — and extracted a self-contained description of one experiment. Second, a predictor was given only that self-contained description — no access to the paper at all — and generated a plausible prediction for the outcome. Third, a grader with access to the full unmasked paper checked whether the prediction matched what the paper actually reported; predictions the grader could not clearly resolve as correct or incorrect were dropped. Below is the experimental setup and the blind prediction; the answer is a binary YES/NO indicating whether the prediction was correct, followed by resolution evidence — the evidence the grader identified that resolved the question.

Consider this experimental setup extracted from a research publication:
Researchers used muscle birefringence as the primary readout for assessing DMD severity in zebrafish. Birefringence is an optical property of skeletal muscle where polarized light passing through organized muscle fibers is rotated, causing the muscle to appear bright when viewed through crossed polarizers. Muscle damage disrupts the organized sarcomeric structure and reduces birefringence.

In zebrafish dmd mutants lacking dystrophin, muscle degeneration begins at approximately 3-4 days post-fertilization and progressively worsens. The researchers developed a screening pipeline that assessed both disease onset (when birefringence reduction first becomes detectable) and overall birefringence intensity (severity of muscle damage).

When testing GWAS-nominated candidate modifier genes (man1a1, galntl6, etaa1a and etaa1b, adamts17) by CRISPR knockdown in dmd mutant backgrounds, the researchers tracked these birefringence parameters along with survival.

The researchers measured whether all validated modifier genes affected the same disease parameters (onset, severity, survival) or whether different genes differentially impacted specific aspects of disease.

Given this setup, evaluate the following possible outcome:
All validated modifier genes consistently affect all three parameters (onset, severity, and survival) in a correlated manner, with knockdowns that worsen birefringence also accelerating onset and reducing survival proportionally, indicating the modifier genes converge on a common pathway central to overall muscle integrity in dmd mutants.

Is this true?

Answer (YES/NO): NO